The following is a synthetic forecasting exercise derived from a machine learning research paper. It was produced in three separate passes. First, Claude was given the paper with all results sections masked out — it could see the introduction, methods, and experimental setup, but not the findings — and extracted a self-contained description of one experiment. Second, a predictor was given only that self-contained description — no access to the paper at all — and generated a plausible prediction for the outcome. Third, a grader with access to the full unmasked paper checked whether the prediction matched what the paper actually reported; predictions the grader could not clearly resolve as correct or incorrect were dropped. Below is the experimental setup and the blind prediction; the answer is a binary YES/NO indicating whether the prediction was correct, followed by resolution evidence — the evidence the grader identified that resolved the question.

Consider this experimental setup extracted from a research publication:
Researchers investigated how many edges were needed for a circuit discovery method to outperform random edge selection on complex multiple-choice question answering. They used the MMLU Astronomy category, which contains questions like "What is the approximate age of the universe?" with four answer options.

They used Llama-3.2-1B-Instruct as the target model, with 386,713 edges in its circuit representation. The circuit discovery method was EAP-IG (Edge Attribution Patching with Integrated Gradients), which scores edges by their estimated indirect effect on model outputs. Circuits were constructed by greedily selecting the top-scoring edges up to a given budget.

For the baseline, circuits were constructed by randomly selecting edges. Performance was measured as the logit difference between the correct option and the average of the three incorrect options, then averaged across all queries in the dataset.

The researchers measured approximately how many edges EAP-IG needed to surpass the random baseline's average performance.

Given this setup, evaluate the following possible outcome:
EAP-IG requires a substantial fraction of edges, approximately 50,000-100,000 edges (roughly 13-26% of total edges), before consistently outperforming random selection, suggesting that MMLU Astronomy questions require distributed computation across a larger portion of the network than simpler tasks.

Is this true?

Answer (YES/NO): YES